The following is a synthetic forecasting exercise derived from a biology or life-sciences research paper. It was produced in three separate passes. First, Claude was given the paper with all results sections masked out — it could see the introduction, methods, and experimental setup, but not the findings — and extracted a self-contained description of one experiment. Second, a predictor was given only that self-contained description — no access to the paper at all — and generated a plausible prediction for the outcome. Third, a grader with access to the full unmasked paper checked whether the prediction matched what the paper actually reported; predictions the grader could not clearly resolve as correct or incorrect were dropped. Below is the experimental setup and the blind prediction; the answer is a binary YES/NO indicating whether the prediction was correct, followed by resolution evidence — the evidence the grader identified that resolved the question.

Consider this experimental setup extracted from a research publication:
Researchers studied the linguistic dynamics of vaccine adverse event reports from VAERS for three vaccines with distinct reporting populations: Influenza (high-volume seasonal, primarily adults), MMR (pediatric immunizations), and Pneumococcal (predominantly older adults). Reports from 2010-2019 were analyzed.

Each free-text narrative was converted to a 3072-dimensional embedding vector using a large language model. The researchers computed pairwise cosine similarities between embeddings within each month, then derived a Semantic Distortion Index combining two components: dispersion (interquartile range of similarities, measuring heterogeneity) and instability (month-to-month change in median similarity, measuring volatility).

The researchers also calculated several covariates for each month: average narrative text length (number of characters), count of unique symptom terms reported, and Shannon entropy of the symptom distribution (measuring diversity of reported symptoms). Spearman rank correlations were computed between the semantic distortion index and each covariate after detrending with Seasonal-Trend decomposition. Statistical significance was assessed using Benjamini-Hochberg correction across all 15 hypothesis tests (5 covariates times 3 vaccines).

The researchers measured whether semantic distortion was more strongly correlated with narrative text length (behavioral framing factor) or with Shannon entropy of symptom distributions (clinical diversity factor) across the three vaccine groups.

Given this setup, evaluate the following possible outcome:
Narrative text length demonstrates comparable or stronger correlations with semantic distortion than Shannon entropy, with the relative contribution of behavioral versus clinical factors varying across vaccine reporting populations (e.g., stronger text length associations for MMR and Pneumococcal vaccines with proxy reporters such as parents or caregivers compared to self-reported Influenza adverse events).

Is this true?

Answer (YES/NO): NO